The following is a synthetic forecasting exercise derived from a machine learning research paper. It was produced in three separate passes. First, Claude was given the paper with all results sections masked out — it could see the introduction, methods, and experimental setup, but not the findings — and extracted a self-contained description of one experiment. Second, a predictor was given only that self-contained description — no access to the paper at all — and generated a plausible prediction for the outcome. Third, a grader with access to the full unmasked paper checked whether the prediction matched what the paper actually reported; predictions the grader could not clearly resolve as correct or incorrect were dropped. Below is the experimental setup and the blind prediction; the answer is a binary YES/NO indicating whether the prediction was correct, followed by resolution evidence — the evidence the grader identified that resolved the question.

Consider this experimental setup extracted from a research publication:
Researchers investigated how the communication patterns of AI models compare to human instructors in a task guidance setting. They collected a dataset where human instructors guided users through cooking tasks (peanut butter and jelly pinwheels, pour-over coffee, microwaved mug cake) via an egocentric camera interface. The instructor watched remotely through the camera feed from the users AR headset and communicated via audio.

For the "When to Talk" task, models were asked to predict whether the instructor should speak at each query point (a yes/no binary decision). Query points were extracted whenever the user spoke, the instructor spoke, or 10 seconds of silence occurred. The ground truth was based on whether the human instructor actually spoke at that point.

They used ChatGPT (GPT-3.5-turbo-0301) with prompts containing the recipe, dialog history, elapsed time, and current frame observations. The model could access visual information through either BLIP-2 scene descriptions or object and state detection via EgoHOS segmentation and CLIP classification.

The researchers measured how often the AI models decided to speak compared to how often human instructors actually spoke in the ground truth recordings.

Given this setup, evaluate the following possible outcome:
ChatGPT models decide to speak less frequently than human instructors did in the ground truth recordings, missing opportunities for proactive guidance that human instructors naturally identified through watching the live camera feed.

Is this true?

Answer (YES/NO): NO